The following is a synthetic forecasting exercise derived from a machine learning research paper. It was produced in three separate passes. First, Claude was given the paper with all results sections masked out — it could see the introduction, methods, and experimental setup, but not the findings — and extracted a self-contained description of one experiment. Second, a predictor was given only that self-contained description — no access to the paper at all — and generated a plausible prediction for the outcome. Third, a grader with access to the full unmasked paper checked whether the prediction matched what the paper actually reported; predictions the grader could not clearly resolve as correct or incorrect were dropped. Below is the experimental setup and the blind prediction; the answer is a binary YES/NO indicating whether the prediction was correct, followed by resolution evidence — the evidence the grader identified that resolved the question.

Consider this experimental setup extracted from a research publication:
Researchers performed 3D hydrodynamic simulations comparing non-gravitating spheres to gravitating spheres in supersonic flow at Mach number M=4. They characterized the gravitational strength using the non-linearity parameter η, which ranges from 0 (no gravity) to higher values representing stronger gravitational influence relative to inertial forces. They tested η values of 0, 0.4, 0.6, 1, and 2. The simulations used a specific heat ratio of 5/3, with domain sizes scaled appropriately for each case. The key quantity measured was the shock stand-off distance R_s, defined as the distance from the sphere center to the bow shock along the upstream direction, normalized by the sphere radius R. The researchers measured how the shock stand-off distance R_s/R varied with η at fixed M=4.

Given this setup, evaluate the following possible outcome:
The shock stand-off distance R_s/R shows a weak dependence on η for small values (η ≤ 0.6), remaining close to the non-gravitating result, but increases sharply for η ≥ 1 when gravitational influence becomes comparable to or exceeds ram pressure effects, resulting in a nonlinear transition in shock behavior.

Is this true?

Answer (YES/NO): NO